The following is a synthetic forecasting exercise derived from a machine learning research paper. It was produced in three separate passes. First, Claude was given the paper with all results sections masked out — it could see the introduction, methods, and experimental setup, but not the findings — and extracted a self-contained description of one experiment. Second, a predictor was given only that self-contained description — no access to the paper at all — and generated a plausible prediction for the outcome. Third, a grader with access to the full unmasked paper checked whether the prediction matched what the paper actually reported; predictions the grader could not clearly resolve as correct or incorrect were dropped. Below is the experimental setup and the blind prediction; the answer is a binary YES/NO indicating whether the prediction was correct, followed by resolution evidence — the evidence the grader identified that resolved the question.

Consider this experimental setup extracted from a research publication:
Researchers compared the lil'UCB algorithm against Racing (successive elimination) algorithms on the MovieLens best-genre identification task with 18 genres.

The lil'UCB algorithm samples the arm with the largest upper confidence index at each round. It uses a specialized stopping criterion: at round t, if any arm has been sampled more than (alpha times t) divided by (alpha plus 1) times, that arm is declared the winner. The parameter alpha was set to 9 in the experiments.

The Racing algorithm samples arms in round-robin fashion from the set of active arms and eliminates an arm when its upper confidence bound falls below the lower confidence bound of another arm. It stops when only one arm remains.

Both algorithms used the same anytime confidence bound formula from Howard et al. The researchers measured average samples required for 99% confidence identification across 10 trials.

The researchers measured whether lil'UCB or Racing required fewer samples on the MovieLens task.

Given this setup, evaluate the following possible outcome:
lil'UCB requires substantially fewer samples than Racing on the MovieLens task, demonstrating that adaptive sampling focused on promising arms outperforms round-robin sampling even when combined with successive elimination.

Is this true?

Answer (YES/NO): NO